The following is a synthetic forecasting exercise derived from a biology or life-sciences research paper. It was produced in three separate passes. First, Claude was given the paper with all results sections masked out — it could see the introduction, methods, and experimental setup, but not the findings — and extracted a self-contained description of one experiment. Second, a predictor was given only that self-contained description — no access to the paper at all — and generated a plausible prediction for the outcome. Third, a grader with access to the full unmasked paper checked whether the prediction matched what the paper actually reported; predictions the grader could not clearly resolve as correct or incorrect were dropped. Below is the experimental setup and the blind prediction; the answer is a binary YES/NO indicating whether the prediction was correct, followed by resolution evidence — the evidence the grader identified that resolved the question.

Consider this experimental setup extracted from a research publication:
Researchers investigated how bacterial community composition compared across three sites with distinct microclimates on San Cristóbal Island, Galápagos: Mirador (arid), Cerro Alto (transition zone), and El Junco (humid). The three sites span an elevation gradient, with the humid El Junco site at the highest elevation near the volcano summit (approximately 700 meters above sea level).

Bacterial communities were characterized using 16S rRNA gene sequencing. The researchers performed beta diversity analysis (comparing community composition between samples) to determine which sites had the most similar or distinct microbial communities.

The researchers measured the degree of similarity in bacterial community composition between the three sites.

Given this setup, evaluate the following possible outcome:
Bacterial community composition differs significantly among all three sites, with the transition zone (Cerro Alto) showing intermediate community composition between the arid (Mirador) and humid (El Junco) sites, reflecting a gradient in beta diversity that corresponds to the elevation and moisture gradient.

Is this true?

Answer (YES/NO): YES